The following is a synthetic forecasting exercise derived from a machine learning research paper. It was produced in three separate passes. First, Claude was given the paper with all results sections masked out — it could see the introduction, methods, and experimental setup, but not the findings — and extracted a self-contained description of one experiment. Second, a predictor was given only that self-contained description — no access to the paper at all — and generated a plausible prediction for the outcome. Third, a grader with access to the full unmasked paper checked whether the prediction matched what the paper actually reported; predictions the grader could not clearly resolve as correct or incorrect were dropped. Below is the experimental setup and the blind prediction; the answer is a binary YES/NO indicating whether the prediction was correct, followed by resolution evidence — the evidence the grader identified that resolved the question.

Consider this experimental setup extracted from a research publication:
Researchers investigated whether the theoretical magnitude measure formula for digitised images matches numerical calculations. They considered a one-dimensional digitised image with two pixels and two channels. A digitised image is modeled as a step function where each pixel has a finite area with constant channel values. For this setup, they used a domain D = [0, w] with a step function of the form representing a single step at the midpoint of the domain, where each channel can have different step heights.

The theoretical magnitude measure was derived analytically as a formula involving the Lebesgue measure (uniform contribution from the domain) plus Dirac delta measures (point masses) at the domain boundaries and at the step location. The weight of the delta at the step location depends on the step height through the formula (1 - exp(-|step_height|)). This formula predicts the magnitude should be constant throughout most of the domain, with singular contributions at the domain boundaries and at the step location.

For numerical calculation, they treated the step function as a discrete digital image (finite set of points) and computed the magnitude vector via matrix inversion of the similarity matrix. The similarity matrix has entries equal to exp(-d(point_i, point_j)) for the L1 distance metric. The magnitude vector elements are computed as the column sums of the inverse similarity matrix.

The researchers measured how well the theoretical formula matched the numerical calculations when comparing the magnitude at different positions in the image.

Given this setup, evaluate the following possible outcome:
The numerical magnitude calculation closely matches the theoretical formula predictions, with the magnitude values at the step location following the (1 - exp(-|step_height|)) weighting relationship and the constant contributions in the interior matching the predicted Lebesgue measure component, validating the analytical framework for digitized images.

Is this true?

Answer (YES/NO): YES